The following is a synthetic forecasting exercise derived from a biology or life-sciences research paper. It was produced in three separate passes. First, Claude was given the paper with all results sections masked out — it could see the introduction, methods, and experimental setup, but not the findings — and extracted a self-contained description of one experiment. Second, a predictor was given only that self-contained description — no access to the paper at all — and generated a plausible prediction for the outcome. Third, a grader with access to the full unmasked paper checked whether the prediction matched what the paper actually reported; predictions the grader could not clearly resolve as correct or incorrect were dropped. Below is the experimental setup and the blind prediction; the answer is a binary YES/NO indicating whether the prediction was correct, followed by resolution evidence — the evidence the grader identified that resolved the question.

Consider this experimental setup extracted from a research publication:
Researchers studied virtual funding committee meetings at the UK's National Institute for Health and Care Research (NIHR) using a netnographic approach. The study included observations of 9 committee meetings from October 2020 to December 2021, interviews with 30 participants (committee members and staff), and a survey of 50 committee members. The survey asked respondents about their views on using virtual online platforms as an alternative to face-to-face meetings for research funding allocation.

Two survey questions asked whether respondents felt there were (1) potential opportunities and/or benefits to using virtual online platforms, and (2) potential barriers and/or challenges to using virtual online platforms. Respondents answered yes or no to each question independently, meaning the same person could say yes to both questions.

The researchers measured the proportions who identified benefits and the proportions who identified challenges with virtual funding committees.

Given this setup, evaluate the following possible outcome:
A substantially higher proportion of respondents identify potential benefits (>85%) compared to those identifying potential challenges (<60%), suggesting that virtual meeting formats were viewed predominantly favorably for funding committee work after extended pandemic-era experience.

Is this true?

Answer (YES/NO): NO